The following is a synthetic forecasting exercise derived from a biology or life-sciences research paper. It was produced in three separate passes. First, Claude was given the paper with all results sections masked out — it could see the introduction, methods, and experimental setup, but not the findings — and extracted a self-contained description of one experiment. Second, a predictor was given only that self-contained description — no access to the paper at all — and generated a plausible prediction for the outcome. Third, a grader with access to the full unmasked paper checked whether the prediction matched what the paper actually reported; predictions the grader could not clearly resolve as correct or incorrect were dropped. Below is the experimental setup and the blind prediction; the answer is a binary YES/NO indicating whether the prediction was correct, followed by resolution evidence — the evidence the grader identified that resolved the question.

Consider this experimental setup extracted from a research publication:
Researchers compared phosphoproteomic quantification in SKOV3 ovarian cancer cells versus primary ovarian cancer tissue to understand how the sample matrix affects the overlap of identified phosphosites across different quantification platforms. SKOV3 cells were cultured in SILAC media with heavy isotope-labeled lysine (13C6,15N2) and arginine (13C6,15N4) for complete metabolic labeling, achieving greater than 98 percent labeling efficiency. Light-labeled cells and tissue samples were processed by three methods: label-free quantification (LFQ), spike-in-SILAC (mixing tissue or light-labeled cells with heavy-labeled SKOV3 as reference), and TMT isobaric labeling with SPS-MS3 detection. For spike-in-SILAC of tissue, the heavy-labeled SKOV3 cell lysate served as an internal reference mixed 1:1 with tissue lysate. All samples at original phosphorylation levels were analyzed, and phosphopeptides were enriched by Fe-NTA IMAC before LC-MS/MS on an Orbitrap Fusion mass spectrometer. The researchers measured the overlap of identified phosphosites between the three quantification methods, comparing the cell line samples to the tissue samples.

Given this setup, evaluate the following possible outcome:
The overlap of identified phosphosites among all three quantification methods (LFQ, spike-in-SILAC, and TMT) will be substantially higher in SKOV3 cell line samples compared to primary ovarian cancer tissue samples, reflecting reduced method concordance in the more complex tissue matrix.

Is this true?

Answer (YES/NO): NO